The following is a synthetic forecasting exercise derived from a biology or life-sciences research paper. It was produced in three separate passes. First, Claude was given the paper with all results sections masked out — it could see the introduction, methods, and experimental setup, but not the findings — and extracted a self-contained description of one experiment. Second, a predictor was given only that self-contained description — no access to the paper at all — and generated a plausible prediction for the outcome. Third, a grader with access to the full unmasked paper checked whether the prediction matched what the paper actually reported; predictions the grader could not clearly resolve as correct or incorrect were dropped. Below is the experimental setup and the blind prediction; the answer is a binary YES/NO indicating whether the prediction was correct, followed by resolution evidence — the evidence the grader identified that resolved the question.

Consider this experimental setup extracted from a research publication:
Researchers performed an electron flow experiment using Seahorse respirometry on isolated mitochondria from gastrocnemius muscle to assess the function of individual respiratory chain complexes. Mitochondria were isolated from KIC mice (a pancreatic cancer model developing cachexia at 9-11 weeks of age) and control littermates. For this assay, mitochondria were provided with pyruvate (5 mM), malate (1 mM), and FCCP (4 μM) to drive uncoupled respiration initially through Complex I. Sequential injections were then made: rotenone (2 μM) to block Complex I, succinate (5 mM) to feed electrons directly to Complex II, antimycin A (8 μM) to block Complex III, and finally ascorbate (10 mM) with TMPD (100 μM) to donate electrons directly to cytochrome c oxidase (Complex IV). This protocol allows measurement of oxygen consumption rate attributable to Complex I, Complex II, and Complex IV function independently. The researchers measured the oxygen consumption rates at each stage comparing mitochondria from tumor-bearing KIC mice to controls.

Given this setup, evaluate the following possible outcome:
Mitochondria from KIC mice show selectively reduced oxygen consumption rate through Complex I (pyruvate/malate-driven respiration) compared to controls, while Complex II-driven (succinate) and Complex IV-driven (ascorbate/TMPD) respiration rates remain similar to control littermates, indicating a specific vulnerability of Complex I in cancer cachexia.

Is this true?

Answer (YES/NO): NO